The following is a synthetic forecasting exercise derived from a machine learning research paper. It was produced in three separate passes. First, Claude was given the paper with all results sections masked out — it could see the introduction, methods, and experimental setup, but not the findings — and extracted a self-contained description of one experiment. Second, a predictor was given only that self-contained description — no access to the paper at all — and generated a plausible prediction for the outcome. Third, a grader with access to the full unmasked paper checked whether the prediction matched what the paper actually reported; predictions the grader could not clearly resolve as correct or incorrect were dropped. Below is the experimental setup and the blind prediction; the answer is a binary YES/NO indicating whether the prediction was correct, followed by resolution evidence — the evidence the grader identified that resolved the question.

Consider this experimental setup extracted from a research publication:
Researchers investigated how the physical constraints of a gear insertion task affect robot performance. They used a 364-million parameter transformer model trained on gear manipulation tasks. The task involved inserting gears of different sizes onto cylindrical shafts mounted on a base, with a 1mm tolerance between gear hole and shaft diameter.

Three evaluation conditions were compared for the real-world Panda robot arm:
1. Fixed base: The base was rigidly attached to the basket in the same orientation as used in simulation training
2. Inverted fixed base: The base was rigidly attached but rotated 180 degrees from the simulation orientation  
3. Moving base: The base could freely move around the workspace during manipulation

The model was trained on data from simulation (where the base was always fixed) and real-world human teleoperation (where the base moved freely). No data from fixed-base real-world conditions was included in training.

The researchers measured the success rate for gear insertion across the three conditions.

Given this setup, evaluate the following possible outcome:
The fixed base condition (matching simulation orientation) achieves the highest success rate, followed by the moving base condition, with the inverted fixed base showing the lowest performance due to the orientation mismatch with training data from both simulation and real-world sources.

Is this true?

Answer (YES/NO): NO